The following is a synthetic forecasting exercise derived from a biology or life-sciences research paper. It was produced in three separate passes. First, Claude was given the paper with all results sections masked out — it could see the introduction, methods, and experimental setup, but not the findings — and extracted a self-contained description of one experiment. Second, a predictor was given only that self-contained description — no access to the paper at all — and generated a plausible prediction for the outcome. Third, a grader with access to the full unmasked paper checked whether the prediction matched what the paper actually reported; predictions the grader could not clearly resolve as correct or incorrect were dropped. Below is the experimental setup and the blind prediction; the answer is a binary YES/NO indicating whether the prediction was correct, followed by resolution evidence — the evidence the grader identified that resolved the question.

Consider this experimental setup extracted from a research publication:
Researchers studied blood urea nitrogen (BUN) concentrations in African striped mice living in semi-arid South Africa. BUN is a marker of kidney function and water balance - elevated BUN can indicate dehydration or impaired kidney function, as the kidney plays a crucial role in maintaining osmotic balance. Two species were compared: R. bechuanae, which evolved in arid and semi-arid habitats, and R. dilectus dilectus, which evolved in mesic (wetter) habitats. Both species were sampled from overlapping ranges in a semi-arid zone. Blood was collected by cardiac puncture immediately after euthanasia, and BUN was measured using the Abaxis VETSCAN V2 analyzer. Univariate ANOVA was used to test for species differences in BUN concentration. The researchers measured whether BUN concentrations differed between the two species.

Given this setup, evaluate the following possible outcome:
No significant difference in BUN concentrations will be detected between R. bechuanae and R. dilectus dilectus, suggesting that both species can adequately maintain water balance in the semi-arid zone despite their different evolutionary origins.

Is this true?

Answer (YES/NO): YES